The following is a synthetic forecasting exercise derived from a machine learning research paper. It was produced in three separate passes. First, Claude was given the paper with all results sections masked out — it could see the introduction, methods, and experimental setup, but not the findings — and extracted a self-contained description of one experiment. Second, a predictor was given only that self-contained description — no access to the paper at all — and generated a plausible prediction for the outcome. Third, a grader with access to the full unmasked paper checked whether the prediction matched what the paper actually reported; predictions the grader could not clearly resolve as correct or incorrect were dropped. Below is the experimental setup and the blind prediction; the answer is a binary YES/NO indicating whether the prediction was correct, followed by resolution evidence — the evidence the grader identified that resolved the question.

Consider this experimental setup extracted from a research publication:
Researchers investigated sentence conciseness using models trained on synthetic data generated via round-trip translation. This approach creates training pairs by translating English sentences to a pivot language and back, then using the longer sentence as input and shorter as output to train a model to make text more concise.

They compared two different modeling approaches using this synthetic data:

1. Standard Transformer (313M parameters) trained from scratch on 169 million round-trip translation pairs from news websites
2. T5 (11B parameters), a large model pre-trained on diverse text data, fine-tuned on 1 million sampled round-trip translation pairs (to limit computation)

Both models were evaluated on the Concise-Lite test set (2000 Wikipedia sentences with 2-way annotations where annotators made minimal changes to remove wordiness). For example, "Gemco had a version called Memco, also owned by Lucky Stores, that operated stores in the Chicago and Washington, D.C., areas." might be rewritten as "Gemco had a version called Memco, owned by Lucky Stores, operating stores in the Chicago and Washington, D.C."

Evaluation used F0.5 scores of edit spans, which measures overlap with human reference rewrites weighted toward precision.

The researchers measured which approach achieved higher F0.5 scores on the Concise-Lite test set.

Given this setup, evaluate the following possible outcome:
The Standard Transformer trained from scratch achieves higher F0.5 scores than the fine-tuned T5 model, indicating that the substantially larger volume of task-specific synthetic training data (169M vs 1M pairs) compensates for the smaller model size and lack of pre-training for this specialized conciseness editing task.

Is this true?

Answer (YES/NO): NO